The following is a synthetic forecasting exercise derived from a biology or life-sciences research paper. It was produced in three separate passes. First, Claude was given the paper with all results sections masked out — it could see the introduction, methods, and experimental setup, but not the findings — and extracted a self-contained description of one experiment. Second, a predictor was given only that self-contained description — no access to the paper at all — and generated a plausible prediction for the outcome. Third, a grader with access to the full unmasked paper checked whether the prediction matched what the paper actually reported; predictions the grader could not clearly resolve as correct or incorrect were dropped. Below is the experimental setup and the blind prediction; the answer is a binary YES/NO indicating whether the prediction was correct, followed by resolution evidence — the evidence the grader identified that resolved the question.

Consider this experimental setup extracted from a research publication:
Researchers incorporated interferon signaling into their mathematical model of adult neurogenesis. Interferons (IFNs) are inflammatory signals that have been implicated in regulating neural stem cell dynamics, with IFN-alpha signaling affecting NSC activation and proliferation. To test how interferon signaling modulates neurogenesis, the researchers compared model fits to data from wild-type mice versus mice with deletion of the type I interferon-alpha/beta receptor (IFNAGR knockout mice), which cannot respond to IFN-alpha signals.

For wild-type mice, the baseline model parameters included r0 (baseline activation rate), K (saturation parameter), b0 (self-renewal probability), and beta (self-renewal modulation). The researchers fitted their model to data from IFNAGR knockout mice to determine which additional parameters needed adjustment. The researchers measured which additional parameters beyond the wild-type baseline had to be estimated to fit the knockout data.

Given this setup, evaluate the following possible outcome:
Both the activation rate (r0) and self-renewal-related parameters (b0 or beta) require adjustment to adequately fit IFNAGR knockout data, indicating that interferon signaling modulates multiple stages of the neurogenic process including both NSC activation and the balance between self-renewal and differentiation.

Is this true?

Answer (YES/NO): NO